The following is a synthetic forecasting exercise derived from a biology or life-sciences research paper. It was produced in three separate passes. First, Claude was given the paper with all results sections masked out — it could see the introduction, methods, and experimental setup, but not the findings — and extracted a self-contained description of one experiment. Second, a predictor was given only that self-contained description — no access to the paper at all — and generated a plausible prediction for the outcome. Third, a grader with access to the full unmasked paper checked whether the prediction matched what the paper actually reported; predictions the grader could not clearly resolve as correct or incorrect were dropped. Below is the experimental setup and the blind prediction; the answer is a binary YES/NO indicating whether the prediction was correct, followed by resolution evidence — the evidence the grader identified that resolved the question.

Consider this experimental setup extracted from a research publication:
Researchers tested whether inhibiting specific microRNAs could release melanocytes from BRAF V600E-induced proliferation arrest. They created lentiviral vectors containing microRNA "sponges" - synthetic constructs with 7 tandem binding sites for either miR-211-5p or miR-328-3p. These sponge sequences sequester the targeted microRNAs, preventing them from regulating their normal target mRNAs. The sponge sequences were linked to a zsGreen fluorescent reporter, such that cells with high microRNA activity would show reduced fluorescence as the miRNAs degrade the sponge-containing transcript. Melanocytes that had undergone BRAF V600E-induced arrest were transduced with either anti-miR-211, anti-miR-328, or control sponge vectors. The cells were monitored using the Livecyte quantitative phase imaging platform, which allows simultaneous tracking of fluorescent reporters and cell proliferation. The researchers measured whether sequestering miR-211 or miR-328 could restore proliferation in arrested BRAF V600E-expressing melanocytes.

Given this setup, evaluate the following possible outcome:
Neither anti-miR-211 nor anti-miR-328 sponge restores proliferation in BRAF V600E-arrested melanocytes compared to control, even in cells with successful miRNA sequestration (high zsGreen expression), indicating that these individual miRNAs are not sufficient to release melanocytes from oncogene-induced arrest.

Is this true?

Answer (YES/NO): NO